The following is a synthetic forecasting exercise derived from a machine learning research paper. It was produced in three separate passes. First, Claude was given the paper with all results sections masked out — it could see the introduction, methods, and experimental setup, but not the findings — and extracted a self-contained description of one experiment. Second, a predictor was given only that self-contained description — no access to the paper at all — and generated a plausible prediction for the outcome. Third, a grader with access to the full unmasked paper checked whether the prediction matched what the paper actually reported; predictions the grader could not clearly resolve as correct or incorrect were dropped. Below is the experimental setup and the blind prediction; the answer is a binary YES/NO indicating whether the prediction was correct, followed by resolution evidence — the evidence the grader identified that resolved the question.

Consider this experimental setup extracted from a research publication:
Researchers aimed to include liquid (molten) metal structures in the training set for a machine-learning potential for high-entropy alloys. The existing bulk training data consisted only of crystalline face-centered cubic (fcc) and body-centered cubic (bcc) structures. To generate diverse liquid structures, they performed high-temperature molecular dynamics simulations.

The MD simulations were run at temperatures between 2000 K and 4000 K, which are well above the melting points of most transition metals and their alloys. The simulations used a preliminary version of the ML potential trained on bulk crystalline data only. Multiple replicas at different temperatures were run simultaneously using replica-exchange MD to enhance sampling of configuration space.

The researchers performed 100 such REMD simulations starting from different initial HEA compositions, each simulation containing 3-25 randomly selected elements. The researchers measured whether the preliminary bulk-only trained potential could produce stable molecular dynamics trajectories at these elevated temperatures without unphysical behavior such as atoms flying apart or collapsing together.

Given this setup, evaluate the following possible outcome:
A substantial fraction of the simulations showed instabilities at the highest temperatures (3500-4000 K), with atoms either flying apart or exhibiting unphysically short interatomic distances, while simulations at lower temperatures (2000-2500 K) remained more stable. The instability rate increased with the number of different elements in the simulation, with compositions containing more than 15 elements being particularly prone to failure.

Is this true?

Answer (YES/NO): NO